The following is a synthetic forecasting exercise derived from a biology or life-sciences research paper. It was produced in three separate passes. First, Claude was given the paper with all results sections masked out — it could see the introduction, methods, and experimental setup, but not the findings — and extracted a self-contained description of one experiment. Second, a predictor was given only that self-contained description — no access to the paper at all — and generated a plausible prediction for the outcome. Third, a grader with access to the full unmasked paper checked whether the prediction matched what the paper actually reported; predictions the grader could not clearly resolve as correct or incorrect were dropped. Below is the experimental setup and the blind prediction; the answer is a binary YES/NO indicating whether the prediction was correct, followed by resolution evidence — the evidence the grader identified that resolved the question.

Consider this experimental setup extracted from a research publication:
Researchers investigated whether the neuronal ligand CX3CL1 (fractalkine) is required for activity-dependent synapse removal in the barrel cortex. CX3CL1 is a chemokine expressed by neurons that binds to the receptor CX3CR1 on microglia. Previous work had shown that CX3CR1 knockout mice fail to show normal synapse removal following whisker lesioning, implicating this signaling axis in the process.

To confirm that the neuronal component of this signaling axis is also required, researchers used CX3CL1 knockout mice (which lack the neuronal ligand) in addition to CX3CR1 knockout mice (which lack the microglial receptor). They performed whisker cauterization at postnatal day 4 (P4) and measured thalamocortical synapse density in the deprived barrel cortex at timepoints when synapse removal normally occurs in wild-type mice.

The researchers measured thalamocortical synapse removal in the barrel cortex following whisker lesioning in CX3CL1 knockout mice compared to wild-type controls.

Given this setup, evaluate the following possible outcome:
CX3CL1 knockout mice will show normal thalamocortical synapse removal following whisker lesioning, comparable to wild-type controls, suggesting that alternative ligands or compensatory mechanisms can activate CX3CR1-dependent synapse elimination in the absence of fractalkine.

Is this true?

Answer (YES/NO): NO